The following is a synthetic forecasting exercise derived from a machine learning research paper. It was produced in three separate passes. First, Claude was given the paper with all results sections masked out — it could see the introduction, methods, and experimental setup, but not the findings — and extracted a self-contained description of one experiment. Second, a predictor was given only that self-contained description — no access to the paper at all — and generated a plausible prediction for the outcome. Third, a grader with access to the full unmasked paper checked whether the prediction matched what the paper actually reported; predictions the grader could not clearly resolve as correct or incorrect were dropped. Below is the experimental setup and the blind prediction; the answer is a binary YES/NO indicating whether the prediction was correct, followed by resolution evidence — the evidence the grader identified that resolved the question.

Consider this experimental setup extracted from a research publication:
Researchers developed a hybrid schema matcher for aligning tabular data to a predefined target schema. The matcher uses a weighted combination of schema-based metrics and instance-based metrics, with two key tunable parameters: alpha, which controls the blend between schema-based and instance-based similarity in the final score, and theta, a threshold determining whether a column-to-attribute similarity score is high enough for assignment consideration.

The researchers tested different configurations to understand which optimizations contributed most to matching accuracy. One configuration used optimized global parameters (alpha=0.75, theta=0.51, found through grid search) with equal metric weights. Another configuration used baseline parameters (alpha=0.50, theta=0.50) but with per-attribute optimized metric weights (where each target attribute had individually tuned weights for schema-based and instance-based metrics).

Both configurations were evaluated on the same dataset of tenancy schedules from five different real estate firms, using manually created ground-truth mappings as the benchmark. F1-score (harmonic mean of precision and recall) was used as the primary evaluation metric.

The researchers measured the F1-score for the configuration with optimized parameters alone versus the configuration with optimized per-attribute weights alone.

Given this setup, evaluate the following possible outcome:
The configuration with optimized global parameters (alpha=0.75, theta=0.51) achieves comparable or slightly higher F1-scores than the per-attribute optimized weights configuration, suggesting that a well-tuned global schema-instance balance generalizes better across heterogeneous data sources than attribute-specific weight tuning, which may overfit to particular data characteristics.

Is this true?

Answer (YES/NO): NO